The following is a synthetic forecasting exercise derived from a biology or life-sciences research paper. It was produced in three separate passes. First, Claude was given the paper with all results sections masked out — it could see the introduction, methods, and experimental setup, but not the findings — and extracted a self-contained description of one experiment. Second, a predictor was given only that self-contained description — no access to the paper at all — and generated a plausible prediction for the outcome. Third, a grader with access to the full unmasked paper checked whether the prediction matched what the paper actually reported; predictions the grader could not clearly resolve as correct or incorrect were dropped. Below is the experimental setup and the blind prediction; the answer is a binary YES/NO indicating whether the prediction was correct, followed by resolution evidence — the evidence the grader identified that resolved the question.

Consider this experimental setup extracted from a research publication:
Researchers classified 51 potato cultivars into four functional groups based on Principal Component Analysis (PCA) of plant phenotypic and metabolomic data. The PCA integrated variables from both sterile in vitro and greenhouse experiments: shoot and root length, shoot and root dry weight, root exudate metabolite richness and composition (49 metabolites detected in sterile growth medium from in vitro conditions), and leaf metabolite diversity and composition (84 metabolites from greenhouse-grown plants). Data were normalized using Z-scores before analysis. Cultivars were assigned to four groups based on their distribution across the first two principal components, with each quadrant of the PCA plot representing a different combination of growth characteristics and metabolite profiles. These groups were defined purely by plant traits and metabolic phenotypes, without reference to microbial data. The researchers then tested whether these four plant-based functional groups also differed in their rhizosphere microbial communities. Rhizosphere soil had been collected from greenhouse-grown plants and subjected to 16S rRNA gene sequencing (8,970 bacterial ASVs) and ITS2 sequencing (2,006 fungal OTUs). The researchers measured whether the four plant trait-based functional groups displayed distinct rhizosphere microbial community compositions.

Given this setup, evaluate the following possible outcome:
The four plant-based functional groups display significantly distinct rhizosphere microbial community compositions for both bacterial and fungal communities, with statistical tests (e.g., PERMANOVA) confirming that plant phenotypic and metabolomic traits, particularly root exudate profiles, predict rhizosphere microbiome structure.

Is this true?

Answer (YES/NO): NO